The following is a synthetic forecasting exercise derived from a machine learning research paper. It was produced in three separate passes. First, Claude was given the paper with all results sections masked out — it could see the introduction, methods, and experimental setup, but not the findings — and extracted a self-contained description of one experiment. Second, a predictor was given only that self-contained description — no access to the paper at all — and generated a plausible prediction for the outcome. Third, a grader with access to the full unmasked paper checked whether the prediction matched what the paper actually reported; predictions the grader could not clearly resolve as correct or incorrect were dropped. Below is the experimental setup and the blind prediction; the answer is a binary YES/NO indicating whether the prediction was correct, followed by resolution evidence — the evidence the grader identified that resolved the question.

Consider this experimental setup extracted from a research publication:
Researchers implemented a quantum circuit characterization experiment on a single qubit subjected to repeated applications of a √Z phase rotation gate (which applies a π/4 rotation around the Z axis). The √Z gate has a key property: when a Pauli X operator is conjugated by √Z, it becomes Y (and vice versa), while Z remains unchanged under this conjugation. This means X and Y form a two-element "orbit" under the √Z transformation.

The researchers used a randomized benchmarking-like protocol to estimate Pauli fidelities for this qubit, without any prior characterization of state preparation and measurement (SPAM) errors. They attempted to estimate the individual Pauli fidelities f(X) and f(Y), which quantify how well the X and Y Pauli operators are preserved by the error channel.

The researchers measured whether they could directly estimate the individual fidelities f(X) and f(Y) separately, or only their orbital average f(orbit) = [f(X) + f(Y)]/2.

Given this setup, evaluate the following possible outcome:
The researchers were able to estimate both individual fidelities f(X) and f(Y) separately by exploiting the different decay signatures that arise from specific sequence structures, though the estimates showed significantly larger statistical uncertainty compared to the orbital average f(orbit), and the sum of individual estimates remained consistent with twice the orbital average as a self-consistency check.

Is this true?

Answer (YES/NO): NO